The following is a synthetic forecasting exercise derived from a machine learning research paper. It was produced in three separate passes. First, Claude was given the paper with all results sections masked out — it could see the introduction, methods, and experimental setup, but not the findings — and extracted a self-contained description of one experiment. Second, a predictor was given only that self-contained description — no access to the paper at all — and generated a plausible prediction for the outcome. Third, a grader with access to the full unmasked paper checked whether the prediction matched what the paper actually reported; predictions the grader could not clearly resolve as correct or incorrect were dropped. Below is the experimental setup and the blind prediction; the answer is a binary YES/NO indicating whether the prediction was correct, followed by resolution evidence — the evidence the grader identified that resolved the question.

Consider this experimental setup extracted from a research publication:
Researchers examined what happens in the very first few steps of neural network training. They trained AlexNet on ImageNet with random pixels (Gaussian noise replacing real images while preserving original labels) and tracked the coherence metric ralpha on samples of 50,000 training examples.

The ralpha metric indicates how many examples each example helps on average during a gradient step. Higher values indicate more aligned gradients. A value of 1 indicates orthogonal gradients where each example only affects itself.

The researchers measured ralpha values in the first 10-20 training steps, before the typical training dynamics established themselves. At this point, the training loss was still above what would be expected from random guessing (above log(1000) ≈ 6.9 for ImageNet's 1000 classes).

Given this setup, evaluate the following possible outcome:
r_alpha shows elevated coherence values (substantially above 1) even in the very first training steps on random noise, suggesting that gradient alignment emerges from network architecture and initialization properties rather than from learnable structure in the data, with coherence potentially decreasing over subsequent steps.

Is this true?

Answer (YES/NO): YES